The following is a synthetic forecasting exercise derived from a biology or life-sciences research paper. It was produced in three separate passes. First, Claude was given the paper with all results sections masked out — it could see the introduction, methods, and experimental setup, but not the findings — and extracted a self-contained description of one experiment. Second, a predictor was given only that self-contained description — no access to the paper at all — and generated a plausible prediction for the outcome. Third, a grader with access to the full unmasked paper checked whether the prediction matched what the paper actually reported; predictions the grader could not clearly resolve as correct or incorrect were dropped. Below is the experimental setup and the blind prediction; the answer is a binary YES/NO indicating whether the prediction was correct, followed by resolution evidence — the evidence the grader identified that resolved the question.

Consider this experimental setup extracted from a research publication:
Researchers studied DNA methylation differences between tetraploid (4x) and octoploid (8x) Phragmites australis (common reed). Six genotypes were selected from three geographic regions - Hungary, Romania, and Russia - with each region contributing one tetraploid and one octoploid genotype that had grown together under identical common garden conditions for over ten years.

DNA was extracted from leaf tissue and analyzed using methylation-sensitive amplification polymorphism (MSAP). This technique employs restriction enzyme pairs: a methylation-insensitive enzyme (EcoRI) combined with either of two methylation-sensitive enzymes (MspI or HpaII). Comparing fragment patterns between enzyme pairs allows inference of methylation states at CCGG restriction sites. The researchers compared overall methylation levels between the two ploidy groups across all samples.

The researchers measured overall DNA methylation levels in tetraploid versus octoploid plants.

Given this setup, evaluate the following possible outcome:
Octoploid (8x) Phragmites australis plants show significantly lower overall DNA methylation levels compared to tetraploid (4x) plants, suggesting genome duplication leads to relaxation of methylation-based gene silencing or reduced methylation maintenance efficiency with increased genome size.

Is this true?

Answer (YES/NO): YES